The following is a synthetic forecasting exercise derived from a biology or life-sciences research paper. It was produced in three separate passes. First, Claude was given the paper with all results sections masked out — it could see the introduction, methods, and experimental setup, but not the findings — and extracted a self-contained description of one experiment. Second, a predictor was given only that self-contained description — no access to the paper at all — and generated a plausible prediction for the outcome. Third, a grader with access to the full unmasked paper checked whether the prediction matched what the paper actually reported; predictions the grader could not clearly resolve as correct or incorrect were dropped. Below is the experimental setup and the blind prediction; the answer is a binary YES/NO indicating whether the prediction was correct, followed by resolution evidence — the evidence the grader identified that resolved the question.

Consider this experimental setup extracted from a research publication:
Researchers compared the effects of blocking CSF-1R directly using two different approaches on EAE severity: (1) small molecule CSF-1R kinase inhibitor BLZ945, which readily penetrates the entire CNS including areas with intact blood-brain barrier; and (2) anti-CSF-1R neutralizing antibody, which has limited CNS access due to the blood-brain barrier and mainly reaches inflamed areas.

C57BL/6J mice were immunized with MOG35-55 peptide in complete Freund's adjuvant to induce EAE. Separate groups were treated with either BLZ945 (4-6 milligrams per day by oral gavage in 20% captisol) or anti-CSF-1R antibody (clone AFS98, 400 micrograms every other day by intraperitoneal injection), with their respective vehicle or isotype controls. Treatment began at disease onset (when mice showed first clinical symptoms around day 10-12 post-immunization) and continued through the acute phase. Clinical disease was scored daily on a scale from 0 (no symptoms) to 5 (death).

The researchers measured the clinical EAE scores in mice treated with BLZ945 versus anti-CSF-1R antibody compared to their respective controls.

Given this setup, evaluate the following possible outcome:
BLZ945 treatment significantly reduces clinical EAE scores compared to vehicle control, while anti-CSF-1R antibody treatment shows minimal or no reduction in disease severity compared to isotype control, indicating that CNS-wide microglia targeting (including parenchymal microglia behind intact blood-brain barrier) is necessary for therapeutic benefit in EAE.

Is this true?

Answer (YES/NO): NO